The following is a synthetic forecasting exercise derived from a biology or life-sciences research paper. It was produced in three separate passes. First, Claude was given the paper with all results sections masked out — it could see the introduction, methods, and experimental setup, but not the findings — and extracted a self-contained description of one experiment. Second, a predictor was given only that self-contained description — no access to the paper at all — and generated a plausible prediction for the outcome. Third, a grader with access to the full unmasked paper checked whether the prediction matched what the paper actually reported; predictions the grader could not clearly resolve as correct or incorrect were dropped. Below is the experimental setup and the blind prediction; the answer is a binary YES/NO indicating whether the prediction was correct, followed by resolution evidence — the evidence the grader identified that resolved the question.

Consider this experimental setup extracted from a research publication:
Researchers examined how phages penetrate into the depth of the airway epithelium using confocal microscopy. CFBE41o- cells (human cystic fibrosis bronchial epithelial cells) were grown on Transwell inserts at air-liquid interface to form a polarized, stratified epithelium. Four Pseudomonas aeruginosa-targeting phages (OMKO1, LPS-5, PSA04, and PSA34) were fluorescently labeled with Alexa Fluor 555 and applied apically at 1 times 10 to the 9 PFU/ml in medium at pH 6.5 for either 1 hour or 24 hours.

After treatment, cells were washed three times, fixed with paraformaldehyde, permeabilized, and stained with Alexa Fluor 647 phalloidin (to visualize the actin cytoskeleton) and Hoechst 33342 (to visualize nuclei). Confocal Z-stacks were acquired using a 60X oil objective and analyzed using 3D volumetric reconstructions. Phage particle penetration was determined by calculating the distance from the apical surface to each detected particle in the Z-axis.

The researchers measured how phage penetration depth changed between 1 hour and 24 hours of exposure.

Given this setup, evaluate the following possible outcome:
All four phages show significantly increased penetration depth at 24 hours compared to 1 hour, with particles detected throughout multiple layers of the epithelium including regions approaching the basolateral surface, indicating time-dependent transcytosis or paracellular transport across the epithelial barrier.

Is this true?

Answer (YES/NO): NO